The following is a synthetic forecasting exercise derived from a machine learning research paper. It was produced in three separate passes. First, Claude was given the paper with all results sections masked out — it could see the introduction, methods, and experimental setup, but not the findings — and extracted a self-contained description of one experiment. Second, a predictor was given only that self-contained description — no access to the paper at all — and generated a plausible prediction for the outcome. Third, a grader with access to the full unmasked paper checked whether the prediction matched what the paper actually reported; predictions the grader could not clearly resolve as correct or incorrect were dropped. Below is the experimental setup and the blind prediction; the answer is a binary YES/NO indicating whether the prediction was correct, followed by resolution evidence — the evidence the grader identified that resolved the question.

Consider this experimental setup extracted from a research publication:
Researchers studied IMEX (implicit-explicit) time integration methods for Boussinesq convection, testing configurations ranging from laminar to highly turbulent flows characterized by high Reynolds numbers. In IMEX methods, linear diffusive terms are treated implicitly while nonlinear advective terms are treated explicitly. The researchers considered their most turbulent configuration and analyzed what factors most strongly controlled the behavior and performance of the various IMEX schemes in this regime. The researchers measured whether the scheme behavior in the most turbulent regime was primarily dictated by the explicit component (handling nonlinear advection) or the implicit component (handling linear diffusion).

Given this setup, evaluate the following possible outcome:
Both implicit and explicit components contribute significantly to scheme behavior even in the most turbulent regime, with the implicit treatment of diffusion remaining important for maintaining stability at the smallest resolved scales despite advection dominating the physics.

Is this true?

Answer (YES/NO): NO